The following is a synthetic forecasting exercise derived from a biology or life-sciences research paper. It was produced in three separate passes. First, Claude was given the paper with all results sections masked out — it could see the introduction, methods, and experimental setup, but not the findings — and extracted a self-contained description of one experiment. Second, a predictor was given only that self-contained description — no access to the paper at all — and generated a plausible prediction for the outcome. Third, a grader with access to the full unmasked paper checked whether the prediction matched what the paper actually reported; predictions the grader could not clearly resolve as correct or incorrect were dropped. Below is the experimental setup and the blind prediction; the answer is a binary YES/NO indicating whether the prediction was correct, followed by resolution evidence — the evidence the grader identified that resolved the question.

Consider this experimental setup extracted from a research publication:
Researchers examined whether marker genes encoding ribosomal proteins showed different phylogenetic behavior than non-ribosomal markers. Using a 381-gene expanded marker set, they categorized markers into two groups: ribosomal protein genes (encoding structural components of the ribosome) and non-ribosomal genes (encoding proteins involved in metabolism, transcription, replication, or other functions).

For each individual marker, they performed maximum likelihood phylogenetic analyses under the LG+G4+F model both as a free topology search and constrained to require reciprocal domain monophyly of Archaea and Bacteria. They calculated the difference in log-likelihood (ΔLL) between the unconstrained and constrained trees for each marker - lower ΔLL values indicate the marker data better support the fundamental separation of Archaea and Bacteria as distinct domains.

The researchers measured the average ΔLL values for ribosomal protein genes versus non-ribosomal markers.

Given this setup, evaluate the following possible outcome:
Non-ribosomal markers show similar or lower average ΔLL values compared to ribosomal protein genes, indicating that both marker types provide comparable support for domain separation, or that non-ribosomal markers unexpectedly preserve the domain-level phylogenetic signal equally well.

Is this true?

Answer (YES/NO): NO